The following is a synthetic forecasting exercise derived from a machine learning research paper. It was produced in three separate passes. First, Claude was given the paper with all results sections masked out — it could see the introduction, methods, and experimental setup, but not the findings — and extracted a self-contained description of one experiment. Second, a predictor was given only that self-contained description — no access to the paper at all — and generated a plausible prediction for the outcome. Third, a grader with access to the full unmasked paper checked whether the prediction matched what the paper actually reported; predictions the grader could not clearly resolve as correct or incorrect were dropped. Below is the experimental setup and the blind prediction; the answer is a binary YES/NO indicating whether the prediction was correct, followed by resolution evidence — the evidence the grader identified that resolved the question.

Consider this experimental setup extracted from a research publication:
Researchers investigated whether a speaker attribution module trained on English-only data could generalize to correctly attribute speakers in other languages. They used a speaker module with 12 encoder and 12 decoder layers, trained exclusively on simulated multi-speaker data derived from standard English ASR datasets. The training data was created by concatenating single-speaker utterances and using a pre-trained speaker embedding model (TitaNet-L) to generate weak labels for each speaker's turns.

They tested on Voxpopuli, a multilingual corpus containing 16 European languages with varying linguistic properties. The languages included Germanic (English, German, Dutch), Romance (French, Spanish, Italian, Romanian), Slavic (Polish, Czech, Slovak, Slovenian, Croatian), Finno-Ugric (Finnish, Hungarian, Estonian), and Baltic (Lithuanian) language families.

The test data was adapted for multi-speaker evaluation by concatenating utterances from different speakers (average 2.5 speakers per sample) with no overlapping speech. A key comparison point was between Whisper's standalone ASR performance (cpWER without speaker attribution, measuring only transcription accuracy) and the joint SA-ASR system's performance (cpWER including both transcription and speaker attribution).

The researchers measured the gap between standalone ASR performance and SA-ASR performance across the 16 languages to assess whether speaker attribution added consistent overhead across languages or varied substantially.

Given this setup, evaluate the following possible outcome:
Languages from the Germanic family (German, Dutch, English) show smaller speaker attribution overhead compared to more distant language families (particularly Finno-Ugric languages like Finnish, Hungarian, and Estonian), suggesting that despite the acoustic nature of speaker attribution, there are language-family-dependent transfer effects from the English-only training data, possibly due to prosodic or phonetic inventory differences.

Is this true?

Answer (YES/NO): NO